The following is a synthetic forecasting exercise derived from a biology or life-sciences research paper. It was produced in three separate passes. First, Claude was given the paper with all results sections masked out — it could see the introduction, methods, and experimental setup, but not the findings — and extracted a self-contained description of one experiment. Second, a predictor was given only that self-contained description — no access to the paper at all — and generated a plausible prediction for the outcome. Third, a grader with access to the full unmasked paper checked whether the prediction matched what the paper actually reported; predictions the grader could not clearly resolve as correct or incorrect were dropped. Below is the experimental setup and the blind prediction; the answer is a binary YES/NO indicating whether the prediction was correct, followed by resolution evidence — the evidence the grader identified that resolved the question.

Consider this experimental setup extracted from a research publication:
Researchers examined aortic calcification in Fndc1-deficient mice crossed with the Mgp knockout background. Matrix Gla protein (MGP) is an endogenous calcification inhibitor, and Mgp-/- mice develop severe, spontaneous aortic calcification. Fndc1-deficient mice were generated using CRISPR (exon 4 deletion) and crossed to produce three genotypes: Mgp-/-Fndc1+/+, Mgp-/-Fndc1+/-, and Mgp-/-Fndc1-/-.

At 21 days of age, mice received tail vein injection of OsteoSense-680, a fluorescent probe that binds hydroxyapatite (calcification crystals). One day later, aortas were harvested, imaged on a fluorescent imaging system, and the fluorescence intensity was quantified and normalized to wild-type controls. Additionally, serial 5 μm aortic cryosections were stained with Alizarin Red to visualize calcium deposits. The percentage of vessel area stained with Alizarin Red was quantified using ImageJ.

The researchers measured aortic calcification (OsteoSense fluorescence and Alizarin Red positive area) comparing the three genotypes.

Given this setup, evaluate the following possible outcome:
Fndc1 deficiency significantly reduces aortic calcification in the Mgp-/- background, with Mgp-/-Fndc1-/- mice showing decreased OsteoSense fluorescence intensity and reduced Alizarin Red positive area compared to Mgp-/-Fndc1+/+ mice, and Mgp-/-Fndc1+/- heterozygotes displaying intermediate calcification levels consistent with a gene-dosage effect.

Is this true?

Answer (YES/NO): YES